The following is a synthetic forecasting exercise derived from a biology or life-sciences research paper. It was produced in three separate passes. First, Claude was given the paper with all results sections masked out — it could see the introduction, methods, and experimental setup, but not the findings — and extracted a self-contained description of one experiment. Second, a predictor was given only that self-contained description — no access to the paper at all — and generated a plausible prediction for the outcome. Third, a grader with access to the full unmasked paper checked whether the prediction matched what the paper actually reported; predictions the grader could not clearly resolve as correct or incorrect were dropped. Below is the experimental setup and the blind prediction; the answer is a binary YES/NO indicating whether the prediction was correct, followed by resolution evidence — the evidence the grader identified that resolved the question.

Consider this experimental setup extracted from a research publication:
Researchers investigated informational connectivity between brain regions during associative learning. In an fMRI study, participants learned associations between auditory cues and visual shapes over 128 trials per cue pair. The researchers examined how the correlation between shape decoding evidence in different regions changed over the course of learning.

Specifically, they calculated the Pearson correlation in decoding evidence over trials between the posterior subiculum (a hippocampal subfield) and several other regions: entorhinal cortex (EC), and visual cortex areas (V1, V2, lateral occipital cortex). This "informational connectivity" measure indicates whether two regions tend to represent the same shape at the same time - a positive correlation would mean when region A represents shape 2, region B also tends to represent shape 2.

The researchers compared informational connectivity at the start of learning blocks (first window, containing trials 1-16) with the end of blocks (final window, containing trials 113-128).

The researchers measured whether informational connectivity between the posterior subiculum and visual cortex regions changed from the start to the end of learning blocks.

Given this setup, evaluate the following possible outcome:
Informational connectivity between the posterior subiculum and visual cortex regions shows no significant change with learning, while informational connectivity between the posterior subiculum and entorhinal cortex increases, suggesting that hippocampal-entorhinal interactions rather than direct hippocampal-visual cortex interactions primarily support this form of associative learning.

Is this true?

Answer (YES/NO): NO